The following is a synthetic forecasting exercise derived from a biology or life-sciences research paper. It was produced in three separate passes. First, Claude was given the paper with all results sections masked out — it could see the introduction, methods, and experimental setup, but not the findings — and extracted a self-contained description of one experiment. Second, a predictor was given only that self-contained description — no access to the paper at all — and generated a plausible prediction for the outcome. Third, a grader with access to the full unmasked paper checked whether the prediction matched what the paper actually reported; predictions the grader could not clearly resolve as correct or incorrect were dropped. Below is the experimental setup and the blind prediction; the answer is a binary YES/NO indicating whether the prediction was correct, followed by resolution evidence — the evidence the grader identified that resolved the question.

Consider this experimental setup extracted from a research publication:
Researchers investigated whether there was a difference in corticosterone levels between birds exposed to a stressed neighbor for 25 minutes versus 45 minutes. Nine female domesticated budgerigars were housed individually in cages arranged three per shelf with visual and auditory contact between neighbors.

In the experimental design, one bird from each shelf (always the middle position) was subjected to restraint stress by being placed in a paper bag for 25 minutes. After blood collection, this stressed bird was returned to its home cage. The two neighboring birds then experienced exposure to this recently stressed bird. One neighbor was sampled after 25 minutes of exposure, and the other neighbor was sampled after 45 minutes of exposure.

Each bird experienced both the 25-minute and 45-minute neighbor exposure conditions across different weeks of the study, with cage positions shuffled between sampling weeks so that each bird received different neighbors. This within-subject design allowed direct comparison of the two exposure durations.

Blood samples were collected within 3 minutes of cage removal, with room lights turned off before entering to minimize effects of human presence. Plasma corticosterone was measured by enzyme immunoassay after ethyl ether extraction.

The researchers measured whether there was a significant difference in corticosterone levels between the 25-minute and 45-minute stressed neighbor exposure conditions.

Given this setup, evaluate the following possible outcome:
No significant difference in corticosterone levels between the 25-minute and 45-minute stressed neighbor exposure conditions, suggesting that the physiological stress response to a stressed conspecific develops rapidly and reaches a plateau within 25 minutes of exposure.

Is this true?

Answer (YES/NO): YES